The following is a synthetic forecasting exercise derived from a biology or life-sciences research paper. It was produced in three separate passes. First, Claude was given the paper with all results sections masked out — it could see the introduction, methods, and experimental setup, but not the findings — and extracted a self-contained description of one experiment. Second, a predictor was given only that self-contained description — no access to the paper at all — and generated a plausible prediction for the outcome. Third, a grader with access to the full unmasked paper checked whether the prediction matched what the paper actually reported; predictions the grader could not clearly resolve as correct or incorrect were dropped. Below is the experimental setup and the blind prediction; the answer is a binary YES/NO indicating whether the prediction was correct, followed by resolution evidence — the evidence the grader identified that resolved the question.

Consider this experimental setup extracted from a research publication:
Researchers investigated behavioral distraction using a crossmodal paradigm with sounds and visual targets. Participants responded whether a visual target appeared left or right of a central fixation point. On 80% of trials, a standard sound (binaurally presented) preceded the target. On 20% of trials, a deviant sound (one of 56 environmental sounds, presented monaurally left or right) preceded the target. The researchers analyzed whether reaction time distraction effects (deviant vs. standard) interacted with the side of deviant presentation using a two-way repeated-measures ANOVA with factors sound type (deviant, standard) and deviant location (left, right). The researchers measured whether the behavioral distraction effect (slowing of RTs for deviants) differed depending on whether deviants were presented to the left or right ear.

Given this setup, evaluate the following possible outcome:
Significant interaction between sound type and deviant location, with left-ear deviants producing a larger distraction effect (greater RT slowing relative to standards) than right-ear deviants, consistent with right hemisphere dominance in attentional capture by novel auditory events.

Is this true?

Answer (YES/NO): NO